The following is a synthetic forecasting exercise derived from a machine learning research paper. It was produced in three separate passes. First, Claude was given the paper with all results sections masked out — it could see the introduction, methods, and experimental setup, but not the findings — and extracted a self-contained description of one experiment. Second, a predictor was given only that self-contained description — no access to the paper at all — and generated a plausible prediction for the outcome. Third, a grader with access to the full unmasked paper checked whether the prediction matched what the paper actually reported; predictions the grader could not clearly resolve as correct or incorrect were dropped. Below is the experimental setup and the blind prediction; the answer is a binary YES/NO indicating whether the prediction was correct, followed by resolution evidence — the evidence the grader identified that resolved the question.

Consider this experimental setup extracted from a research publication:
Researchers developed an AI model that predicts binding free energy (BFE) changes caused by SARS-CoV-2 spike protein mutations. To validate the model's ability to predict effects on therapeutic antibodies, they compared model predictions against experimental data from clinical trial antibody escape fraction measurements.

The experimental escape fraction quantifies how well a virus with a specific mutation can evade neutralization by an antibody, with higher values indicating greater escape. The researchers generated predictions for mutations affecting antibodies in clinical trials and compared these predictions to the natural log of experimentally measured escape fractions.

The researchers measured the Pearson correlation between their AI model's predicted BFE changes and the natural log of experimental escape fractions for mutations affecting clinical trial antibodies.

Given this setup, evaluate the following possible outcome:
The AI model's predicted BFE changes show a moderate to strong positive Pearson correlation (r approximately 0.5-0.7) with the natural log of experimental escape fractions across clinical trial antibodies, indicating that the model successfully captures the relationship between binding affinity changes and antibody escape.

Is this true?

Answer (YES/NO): NO